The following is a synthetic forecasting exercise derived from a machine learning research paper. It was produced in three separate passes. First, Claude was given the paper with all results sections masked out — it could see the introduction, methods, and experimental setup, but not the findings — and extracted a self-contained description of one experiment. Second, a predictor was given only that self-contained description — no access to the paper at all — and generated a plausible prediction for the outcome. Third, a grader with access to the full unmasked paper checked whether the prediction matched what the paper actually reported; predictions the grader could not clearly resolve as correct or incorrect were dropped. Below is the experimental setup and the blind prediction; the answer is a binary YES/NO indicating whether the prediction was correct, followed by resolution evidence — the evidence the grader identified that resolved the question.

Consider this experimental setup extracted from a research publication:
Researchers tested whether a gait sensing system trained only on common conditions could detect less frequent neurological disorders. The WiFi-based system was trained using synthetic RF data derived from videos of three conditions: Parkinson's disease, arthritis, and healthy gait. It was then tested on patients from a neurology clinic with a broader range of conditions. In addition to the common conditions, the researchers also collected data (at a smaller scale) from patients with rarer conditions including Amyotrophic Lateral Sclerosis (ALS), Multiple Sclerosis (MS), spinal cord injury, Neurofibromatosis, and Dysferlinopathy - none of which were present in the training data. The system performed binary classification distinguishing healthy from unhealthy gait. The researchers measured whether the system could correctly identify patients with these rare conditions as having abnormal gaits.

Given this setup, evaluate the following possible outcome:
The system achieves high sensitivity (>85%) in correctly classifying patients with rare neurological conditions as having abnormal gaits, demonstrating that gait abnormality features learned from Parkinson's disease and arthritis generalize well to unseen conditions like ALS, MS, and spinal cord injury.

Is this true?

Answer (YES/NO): NO